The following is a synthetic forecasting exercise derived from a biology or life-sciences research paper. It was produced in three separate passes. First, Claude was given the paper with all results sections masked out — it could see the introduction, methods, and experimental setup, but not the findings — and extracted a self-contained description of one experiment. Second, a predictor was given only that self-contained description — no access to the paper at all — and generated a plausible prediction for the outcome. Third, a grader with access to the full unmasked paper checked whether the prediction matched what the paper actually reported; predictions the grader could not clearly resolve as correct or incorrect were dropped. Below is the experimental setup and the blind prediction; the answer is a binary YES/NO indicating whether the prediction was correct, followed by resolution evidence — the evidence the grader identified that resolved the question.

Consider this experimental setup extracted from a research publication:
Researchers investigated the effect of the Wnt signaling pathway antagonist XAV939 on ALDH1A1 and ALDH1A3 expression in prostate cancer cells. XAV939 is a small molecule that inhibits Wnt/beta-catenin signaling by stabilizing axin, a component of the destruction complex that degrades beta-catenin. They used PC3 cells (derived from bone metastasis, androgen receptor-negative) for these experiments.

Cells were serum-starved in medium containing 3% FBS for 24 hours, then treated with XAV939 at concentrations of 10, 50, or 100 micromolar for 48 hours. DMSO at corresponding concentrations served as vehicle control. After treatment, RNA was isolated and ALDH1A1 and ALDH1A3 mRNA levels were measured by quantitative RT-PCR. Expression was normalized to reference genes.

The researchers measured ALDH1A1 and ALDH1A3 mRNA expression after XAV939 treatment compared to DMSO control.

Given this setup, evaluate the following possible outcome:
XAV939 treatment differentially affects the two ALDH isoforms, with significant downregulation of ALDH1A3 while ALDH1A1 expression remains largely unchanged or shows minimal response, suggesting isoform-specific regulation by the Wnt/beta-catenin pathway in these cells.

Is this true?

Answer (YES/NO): NO